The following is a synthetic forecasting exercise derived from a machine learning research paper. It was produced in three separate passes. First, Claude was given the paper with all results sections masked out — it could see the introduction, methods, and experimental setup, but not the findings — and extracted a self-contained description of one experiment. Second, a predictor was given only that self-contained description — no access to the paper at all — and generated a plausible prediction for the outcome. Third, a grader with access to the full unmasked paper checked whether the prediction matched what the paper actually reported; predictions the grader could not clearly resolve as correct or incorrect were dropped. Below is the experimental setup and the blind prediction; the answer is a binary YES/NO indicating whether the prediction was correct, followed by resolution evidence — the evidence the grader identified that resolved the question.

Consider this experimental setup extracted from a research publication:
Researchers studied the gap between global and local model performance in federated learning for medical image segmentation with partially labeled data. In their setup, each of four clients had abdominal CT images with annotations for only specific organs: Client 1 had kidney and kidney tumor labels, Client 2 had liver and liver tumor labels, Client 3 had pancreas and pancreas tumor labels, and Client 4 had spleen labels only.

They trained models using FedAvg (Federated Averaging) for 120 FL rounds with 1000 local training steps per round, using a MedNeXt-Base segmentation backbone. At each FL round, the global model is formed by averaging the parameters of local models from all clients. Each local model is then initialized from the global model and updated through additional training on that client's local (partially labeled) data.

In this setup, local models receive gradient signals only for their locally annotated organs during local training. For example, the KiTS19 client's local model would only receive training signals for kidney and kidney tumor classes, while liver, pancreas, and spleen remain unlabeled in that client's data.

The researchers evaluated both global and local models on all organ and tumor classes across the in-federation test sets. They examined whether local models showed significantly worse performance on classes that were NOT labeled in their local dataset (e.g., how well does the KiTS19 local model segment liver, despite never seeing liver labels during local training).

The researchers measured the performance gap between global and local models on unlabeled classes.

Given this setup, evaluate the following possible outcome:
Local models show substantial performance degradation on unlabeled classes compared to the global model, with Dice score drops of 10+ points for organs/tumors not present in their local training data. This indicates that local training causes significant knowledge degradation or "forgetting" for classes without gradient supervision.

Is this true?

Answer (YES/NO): YES